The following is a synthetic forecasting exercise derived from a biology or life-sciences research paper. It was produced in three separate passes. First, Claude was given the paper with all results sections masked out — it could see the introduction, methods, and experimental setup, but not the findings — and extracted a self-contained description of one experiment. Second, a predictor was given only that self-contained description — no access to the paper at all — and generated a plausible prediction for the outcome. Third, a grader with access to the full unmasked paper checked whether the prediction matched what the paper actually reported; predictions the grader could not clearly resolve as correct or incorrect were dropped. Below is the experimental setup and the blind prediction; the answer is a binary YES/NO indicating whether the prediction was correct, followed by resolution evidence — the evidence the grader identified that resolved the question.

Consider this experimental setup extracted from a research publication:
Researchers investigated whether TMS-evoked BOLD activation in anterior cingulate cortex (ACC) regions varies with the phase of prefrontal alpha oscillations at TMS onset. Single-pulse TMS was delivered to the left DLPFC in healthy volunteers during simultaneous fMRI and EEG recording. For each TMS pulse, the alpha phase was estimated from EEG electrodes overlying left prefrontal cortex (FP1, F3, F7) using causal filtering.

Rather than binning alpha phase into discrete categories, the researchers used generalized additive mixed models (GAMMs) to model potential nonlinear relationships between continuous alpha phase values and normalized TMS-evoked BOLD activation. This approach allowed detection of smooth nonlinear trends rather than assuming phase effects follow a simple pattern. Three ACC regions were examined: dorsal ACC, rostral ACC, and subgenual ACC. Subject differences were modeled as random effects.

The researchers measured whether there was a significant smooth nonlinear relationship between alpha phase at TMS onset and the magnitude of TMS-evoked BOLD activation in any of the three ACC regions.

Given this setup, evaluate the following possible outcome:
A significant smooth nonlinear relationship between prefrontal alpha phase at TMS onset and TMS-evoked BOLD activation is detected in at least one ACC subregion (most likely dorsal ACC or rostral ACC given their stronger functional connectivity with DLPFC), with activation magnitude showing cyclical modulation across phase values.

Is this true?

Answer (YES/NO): NO